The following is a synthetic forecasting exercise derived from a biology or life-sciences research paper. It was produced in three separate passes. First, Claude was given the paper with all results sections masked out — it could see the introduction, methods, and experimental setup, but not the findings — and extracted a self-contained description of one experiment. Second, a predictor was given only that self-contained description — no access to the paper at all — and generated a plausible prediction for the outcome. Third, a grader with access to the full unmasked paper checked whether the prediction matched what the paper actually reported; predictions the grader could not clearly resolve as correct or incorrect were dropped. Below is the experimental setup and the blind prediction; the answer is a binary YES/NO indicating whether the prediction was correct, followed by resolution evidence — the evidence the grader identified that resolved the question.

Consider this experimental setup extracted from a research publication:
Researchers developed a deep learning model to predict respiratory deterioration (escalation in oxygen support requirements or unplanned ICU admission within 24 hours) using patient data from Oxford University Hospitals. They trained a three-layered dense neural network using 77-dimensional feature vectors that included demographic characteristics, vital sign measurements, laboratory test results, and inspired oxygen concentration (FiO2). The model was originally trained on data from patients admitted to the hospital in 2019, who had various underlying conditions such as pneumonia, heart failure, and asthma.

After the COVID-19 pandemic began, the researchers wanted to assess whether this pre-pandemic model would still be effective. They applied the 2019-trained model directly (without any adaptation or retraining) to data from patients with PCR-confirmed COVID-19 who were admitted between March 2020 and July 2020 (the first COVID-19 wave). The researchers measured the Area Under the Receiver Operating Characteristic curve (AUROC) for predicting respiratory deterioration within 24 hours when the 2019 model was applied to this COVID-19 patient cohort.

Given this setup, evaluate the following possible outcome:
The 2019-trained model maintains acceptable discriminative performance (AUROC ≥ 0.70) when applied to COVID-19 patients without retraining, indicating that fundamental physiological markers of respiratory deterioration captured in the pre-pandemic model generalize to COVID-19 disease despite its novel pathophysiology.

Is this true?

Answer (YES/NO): NO